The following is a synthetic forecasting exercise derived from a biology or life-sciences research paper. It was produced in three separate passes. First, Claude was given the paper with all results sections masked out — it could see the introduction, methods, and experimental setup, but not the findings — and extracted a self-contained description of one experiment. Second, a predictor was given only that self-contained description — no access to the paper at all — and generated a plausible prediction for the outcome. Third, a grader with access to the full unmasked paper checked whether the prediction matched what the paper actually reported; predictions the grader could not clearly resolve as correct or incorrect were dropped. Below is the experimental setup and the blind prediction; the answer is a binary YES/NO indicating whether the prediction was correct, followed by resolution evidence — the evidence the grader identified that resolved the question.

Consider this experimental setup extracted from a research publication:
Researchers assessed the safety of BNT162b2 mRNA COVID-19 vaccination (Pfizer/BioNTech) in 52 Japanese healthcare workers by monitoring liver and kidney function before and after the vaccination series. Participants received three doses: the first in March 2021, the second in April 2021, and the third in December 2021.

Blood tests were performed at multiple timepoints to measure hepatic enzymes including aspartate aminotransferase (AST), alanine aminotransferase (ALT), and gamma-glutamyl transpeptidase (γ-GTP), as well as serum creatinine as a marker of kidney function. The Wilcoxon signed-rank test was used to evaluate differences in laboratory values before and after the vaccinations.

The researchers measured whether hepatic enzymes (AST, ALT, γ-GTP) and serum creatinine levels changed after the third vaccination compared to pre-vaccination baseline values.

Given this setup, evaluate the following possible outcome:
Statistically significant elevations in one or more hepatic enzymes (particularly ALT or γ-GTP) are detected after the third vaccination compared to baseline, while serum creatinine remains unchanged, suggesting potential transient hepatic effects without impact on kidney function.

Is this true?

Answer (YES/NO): NO